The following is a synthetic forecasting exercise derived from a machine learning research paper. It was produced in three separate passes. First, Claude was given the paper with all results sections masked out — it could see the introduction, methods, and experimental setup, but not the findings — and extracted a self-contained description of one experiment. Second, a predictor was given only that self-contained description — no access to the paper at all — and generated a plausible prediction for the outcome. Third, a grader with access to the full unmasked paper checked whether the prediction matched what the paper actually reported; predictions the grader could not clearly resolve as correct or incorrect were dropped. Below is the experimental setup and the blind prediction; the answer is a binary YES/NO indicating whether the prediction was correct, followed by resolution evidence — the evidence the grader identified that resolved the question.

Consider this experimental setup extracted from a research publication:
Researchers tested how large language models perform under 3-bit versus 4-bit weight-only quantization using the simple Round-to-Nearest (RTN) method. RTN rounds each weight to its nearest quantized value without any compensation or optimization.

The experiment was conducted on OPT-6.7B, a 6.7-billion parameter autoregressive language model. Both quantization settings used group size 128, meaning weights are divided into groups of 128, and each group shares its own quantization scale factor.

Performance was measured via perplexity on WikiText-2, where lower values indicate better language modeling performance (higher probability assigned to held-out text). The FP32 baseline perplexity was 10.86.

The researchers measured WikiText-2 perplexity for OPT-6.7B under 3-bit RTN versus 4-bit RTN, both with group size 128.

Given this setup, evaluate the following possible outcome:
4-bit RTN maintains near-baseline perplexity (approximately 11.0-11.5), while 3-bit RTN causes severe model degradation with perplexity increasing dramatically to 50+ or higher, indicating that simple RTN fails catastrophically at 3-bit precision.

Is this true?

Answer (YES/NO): NO